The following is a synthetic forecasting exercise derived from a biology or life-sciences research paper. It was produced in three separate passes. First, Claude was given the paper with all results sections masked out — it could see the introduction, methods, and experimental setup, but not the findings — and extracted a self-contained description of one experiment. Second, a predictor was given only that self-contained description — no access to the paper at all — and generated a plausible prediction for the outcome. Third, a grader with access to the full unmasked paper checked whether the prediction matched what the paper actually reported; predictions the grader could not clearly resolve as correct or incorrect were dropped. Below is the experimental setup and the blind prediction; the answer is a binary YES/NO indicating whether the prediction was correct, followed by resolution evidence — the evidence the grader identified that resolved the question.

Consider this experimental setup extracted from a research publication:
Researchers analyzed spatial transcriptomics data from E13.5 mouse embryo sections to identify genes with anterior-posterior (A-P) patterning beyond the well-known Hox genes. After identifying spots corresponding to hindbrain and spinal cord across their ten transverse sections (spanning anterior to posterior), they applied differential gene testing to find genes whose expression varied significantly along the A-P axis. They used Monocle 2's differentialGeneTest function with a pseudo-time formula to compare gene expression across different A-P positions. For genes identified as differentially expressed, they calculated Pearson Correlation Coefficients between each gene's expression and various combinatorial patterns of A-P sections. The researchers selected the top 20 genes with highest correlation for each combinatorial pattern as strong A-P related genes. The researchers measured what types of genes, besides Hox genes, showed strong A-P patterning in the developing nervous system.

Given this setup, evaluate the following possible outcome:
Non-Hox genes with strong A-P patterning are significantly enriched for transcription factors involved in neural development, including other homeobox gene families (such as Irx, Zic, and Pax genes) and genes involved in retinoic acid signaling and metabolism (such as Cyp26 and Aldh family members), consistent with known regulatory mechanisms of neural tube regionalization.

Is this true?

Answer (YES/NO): NO